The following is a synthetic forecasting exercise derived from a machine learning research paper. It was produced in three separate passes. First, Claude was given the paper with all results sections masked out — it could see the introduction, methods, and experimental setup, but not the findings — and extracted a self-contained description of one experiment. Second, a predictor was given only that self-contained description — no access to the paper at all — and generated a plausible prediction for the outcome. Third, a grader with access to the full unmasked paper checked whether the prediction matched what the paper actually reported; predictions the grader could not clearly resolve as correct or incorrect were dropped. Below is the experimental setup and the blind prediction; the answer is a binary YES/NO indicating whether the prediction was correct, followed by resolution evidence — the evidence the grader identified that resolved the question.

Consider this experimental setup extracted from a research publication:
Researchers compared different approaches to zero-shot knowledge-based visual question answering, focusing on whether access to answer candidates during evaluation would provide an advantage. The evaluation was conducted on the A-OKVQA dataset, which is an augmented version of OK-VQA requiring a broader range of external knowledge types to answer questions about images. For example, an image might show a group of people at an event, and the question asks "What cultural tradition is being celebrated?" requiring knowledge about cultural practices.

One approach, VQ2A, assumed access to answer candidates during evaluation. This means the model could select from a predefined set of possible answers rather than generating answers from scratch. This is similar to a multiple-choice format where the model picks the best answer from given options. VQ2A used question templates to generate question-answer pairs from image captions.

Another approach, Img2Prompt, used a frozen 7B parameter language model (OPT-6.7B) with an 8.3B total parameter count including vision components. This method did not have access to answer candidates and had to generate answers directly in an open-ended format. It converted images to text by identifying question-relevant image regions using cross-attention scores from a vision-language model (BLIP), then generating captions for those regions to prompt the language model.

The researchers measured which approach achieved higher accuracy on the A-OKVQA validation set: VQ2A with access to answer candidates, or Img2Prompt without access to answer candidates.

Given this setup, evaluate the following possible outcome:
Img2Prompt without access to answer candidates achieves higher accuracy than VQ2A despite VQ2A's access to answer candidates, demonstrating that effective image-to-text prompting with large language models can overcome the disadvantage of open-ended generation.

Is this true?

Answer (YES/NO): YES